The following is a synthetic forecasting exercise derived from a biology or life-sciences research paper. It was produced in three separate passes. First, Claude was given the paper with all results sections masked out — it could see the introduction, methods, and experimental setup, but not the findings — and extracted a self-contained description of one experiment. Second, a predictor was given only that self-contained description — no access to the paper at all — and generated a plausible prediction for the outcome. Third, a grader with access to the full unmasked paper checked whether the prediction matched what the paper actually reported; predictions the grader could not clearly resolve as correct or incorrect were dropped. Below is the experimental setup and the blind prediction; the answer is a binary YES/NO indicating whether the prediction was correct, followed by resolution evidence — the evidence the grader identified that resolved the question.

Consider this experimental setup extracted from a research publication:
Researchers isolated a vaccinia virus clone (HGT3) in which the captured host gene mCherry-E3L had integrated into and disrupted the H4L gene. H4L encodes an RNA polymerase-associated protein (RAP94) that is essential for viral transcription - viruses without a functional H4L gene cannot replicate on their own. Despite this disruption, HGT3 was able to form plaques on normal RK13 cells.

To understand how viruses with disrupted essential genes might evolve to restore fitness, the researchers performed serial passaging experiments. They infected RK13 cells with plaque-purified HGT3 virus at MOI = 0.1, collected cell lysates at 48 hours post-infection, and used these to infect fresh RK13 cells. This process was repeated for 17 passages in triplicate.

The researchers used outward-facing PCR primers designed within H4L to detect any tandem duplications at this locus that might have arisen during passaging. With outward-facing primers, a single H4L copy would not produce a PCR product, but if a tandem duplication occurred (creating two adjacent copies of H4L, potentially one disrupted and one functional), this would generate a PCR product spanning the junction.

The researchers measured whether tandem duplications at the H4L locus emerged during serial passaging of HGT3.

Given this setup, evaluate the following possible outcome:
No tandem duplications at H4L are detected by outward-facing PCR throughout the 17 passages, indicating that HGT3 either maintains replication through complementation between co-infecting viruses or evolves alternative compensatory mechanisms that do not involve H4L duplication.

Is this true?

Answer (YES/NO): NO